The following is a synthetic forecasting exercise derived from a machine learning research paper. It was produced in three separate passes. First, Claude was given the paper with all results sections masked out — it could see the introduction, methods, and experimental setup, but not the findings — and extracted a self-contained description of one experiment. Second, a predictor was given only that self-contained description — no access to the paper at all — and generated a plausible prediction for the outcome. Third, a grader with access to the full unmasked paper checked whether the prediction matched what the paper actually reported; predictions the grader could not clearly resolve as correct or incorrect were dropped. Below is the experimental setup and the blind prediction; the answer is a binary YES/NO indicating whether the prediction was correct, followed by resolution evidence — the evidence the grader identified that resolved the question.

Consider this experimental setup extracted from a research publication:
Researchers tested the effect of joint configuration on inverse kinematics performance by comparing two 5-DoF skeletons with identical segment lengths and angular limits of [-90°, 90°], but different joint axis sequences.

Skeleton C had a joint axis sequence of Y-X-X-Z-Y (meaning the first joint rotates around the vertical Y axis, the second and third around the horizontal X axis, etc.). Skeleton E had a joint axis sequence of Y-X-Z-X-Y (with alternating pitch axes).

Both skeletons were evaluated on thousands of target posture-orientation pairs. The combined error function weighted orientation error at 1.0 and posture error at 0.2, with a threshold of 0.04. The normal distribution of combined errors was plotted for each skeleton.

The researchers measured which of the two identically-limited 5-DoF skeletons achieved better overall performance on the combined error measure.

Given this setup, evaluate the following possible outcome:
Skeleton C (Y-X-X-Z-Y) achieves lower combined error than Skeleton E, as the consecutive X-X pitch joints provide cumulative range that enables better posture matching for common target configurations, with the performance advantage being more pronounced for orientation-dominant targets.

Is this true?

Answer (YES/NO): NO